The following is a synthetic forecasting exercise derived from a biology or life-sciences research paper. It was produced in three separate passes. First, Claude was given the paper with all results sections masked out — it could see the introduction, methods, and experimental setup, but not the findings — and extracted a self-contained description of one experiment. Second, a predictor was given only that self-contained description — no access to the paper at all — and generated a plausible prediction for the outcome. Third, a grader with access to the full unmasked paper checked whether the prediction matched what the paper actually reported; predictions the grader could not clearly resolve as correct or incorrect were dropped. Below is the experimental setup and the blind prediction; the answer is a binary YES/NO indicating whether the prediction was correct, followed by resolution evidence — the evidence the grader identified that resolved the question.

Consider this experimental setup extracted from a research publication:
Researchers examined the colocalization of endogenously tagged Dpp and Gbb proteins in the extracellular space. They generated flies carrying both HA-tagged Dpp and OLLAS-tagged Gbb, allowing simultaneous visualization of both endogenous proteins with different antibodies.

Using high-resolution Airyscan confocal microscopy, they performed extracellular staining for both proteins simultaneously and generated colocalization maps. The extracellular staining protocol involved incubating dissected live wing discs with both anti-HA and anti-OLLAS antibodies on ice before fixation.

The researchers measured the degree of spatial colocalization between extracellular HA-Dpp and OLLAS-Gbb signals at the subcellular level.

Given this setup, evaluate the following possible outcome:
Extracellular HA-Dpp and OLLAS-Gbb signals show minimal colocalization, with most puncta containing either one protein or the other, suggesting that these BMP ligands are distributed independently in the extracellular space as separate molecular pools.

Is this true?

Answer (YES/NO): NO